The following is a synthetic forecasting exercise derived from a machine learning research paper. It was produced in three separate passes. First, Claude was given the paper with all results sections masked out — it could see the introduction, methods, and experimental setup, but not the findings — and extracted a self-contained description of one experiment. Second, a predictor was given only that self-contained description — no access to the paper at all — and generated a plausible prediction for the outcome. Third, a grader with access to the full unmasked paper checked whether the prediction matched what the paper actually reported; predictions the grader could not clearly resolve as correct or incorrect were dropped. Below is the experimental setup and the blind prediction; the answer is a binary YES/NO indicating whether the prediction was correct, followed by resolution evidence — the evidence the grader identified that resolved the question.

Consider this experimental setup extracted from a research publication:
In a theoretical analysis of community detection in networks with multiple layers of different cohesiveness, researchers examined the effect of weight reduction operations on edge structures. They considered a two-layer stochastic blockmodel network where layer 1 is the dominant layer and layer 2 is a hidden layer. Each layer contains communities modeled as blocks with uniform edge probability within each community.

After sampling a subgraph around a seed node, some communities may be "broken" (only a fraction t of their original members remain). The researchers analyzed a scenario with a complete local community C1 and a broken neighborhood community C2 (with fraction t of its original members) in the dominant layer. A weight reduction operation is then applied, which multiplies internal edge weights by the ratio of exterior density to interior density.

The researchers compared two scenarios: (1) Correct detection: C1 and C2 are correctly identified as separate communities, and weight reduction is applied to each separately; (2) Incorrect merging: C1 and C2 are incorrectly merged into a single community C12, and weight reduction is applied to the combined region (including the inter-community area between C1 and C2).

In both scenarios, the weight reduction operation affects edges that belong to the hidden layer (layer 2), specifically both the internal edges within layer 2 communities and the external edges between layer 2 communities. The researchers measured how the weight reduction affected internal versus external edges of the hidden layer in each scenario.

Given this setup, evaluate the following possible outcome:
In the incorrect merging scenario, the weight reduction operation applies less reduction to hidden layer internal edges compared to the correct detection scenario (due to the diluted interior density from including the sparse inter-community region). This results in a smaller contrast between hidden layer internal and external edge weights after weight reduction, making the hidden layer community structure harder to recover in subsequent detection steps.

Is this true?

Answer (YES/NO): NO